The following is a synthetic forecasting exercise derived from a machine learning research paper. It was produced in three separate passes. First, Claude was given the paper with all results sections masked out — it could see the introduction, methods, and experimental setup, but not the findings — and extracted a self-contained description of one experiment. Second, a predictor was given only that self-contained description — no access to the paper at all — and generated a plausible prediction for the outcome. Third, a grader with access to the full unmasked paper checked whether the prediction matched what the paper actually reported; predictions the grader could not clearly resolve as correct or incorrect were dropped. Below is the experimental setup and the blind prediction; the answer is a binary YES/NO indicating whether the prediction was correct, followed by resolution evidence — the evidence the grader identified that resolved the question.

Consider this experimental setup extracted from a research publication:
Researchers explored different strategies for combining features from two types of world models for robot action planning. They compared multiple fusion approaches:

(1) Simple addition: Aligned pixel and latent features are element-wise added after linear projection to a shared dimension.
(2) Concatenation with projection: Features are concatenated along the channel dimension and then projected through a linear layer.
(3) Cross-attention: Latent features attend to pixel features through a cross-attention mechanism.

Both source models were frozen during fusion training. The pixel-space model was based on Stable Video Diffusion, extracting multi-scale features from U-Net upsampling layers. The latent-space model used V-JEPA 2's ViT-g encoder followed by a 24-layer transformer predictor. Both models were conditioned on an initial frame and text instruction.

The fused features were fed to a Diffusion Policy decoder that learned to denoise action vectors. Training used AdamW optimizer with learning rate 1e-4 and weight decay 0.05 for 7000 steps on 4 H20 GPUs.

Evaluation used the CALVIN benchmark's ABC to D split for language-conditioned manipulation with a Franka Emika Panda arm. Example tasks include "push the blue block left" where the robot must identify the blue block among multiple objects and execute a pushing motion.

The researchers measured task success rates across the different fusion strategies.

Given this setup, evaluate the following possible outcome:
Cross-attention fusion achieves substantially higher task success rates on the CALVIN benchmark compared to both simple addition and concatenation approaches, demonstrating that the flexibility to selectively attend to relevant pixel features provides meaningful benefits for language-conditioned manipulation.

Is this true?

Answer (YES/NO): NO